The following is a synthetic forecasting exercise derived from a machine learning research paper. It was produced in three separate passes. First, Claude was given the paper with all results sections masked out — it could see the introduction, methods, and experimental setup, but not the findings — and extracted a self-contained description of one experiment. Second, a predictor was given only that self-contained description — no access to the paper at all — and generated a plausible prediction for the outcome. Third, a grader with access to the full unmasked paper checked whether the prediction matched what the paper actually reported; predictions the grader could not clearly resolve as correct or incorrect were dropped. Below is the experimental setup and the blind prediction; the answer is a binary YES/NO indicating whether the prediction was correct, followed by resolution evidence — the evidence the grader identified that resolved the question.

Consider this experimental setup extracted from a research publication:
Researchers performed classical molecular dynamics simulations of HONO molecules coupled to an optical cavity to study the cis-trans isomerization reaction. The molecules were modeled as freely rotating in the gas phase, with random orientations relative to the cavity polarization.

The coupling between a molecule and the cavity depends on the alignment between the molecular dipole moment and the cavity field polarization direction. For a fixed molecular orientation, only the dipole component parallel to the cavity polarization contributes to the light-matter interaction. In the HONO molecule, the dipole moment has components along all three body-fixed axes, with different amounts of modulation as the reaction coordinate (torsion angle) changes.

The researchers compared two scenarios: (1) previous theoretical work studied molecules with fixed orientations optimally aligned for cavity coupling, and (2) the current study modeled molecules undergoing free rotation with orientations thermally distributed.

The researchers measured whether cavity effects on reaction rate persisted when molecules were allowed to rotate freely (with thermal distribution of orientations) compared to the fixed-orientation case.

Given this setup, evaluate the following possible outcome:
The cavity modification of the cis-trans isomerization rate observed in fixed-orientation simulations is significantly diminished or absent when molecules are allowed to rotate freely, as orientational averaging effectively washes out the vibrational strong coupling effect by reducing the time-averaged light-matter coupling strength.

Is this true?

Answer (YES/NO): NO